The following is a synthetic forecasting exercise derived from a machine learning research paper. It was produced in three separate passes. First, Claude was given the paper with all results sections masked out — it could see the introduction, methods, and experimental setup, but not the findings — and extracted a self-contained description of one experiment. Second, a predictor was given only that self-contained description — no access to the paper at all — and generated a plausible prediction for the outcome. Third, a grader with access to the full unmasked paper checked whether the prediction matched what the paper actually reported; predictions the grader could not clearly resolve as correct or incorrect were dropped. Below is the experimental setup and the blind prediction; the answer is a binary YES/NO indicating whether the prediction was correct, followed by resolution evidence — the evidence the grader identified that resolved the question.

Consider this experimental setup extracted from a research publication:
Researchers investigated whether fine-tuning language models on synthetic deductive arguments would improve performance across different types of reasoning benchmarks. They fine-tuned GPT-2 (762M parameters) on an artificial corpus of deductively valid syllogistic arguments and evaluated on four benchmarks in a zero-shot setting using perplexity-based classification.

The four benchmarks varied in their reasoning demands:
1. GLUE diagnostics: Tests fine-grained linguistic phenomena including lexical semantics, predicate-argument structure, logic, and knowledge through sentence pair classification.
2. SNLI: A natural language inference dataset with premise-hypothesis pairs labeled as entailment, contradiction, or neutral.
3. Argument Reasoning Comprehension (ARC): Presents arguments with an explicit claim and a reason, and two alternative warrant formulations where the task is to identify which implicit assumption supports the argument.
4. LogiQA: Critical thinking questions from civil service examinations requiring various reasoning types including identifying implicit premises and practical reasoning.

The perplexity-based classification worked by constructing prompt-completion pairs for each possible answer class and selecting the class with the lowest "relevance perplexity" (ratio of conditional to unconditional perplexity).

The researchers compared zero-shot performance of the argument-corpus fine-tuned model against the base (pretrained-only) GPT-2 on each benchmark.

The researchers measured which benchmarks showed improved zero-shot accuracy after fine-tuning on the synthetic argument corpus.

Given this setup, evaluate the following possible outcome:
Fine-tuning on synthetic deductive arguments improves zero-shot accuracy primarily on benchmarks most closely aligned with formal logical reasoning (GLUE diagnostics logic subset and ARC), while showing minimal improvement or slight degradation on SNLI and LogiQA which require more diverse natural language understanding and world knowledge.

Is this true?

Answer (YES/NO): NO